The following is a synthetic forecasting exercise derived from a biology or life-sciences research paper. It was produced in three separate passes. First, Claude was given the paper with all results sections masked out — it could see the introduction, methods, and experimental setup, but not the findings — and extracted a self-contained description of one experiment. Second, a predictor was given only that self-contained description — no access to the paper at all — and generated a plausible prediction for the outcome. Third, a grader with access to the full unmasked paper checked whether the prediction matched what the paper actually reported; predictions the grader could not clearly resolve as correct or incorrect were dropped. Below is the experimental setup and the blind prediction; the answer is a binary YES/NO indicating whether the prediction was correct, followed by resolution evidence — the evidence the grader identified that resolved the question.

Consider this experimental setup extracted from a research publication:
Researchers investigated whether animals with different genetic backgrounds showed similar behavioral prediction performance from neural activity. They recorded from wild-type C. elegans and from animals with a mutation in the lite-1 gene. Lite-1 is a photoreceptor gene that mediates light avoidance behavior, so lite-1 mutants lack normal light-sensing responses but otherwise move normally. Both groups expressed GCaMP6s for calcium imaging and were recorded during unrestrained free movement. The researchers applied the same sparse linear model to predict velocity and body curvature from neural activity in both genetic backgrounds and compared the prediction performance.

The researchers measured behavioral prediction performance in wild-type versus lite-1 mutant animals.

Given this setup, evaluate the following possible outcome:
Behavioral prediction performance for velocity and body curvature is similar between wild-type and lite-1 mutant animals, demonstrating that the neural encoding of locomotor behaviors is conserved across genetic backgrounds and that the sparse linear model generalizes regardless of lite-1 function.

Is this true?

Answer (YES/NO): YES